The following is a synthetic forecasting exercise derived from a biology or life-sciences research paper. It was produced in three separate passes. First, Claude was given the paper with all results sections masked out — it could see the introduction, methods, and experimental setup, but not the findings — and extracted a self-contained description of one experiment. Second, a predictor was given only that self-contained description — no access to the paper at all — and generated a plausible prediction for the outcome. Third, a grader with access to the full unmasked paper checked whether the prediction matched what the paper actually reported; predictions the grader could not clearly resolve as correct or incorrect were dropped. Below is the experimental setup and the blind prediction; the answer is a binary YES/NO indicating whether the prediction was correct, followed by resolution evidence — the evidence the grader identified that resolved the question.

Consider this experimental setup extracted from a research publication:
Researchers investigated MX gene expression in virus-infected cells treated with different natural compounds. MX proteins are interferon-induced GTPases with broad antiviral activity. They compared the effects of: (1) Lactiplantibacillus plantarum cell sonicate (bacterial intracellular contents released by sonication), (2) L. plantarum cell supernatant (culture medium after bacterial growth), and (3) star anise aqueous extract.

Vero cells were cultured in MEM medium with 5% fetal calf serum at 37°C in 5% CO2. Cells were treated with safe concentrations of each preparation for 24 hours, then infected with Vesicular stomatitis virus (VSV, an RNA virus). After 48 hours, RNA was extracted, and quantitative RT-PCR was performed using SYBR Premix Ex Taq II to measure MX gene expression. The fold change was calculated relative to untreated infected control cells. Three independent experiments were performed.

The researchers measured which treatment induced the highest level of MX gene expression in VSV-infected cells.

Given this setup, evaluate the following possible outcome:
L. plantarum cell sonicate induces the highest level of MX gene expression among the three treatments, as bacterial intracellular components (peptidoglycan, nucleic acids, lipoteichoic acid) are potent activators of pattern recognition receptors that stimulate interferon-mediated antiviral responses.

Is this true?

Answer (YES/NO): NO